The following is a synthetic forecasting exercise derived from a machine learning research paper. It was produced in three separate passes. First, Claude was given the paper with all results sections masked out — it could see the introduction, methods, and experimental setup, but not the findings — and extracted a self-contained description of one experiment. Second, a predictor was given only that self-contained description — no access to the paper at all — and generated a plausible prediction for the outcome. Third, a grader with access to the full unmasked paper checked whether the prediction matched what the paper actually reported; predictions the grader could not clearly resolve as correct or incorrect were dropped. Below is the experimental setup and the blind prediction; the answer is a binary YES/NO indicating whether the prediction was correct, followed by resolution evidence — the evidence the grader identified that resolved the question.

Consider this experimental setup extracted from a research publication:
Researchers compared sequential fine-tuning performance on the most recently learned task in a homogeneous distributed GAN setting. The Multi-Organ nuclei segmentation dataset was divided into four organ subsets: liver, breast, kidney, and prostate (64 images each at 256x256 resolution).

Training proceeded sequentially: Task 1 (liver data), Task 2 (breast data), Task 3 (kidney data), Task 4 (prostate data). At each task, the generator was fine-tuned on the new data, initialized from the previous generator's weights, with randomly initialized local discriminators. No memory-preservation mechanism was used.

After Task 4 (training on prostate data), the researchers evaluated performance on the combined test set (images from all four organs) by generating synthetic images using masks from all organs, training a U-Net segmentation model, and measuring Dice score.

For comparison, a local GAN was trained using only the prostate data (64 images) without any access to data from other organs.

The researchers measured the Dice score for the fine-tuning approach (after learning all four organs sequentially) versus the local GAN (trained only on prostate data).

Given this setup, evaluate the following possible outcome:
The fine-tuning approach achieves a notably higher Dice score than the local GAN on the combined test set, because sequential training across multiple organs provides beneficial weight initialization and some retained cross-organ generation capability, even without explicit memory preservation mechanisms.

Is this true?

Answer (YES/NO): NO